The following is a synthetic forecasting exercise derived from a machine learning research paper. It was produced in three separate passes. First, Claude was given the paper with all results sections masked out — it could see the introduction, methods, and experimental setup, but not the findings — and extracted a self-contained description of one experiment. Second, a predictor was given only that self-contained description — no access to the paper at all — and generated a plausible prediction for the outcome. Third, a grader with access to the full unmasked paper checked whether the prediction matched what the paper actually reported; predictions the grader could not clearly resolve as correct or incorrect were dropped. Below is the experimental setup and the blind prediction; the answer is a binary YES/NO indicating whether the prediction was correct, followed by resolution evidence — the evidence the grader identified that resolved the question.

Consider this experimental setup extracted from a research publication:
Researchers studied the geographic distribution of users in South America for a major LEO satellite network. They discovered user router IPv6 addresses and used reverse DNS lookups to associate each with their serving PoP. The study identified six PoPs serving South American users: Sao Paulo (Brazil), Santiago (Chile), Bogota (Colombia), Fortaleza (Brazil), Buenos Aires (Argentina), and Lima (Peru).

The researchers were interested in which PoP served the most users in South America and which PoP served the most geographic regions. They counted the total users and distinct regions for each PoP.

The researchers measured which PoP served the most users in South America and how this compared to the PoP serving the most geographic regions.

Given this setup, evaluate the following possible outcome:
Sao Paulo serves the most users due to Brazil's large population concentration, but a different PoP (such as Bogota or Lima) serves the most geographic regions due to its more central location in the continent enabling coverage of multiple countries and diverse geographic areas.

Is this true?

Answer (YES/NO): YES